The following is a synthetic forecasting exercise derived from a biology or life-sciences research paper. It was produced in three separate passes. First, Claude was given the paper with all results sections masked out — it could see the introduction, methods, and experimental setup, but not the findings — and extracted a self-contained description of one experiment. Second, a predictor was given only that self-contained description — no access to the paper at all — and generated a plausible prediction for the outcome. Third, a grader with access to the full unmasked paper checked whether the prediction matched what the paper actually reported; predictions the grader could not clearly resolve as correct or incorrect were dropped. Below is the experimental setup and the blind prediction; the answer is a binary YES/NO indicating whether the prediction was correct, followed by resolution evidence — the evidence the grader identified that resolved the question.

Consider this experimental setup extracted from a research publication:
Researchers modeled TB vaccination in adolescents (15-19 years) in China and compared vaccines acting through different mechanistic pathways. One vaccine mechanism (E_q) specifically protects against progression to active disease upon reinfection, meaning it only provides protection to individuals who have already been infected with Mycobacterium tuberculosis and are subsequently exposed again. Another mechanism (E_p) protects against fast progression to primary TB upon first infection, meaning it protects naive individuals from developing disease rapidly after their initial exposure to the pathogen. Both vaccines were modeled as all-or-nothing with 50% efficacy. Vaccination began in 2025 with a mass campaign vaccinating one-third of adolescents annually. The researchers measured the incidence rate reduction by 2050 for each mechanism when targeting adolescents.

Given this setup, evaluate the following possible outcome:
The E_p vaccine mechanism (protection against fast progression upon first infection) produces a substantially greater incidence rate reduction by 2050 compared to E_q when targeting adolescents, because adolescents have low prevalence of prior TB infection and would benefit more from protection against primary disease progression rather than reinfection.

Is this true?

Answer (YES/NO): YES